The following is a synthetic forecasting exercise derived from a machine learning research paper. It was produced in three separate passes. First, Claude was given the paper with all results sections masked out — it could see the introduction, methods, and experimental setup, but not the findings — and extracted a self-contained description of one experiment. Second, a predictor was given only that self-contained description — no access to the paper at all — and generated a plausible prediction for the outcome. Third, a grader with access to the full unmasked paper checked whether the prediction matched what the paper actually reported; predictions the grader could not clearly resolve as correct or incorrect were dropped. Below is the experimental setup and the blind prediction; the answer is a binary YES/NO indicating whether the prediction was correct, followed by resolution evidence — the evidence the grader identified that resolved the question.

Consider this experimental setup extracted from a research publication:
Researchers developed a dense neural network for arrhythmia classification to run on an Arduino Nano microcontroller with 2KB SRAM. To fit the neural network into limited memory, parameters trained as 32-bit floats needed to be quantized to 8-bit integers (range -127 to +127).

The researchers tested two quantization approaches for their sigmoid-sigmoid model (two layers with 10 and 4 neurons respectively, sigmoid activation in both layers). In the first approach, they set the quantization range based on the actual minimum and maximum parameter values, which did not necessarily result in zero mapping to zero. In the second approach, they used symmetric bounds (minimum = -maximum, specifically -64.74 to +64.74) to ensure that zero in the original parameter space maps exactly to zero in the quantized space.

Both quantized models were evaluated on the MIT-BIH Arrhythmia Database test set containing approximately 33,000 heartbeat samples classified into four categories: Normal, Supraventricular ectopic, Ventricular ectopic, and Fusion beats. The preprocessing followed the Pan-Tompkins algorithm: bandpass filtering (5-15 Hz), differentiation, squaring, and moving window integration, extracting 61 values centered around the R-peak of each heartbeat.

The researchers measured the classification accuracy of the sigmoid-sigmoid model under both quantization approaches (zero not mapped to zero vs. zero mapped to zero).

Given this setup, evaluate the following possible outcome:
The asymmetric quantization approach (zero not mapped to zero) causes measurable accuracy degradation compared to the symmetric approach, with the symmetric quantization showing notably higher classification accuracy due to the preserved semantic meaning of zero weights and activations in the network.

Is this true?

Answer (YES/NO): YES